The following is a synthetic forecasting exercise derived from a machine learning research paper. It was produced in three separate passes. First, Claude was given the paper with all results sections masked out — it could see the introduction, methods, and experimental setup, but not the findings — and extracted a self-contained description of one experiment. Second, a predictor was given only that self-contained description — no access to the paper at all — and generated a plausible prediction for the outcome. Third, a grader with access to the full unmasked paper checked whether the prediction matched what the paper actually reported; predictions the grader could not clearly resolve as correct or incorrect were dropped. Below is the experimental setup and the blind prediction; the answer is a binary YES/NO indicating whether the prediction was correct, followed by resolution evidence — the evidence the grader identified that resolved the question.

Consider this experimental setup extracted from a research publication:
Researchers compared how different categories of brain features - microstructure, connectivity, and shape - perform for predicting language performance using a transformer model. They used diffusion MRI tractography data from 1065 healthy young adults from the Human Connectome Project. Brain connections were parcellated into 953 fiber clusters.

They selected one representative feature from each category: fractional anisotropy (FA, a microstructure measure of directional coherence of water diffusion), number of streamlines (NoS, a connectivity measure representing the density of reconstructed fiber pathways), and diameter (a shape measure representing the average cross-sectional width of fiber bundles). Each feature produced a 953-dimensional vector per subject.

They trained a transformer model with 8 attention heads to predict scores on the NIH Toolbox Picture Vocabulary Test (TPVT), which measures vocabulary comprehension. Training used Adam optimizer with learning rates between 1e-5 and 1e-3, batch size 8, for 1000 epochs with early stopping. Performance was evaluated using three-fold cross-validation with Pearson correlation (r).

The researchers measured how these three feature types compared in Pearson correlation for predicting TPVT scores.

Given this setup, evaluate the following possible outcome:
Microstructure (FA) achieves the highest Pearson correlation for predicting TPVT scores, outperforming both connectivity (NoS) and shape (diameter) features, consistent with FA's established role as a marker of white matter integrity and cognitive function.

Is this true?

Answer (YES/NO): NO